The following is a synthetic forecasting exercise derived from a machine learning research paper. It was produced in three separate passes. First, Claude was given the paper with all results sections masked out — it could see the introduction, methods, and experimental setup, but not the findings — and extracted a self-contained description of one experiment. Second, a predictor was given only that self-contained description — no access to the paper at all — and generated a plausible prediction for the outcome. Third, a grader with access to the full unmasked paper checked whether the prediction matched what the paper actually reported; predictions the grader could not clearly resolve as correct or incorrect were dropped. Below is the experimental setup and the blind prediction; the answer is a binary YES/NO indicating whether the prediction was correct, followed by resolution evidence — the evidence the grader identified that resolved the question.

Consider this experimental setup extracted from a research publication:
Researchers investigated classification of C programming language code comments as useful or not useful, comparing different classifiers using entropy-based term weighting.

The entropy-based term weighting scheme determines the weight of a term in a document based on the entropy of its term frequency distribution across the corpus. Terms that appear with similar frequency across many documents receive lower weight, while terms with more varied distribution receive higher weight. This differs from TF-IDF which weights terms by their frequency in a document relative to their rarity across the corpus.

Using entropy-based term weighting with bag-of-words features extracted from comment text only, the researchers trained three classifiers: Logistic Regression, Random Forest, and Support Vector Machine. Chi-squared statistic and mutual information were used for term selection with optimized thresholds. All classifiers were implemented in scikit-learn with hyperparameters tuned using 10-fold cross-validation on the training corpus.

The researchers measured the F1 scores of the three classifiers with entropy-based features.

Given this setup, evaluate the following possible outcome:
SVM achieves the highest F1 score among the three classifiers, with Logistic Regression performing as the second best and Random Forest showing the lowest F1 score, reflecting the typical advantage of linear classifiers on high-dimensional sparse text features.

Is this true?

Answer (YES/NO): NO